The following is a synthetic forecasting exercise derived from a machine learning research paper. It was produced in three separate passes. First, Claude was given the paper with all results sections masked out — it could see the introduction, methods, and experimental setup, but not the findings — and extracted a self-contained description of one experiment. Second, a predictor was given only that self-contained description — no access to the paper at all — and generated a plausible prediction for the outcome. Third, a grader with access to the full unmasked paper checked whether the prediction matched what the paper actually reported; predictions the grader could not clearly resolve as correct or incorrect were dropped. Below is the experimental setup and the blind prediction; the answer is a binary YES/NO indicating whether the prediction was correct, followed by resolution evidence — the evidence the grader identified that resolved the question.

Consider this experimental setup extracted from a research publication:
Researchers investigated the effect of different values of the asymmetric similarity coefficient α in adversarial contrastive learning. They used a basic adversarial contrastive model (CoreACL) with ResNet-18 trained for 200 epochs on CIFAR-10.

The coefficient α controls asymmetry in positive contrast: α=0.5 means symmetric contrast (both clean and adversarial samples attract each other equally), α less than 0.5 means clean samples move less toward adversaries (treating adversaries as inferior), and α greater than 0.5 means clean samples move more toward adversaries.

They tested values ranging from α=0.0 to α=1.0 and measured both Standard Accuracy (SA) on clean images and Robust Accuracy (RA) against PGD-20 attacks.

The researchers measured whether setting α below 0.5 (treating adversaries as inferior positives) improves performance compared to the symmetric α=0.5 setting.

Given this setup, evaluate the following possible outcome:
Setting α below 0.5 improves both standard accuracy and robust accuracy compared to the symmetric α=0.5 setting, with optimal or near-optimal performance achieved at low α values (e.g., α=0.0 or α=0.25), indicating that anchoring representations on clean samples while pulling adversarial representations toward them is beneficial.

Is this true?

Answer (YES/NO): NO